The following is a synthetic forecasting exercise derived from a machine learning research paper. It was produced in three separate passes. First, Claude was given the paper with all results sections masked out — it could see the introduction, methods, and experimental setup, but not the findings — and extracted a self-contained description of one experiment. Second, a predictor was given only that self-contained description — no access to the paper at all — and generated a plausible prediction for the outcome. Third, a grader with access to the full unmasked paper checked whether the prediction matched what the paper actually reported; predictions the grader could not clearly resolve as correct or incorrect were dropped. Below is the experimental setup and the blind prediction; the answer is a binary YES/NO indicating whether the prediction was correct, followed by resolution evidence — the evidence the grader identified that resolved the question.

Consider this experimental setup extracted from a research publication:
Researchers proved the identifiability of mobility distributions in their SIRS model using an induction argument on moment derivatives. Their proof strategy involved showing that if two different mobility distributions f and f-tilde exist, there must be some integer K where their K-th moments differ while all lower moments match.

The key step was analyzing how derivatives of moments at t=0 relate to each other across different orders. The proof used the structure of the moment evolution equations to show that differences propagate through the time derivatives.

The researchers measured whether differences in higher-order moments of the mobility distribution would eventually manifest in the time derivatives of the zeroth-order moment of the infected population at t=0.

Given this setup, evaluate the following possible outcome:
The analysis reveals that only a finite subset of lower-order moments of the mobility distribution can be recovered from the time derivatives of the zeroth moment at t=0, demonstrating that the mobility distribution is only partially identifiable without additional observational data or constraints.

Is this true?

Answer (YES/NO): NO